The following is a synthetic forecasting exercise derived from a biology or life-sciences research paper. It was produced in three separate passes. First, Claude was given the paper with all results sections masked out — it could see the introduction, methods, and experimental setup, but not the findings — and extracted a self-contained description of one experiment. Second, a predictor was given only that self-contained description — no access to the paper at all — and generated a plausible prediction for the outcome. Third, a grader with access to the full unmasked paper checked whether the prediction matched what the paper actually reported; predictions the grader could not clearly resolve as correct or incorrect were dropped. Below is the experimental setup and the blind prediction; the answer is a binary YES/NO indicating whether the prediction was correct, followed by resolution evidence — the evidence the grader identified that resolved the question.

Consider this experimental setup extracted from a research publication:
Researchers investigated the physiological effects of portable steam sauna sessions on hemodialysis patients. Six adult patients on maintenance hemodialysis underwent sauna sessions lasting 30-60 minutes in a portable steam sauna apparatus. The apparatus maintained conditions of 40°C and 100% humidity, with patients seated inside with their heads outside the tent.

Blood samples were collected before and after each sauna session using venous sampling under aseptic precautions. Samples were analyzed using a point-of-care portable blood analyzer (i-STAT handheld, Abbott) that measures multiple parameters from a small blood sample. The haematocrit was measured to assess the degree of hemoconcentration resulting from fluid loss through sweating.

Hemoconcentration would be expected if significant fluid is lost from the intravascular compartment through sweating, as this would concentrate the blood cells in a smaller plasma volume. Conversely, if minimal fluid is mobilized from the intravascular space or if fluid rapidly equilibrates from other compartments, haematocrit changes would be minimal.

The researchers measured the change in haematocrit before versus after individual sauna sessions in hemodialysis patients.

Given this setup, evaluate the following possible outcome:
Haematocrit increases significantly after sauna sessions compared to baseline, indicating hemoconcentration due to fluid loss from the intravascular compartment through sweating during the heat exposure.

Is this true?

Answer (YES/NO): NO